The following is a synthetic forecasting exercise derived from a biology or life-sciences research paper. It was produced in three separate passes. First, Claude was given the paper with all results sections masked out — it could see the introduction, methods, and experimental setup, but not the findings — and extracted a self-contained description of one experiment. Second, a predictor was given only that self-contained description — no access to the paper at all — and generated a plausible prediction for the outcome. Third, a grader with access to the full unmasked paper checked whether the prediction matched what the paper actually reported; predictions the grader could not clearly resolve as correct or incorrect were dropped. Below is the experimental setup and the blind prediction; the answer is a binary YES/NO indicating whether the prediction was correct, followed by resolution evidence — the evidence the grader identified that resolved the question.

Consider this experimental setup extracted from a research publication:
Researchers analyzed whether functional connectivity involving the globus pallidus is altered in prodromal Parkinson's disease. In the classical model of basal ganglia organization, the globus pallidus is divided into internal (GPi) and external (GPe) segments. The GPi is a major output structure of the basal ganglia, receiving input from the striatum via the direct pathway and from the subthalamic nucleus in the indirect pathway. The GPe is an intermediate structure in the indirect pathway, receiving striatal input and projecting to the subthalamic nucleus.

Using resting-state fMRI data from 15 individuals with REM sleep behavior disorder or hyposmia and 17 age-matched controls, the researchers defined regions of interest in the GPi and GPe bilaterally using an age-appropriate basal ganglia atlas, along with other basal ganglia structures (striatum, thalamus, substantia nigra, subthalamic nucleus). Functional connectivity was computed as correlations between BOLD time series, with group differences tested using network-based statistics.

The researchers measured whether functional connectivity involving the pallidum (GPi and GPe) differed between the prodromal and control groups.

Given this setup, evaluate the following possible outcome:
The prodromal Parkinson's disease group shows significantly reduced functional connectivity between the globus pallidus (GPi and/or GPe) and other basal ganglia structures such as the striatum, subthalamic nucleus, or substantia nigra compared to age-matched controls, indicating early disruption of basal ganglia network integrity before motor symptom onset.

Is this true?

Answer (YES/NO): YES